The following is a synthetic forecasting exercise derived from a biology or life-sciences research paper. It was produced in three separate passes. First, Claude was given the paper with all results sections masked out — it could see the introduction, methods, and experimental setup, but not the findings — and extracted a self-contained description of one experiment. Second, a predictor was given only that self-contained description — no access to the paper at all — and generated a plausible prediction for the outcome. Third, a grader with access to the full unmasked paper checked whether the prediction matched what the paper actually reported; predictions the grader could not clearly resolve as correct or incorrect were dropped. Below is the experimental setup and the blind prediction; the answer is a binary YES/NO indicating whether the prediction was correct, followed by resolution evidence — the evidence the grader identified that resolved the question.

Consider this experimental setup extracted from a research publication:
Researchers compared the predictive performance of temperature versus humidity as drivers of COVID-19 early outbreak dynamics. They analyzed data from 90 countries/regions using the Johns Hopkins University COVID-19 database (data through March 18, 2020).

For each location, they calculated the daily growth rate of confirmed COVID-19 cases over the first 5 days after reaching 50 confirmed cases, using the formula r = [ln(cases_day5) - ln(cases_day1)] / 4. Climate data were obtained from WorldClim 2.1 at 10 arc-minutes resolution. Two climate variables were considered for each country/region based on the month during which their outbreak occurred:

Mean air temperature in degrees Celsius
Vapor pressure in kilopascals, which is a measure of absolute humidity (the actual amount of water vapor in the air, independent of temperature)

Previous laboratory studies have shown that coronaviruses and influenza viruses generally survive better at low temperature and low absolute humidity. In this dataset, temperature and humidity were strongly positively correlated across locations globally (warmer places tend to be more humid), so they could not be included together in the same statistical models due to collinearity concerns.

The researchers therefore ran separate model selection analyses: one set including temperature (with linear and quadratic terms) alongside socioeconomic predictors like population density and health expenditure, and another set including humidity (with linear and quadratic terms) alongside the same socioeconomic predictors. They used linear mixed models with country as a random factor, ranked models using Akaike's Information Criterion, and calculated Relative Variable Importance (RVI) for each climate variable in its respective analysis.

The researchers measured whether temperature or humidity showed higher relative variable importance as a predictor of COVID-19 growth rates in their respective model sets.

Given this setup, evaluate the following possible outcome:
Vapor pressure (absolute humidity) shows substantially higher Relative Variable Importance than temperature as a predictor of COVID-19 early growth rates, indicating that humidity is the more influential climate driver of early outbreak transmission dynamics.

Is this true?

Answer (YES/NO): NO